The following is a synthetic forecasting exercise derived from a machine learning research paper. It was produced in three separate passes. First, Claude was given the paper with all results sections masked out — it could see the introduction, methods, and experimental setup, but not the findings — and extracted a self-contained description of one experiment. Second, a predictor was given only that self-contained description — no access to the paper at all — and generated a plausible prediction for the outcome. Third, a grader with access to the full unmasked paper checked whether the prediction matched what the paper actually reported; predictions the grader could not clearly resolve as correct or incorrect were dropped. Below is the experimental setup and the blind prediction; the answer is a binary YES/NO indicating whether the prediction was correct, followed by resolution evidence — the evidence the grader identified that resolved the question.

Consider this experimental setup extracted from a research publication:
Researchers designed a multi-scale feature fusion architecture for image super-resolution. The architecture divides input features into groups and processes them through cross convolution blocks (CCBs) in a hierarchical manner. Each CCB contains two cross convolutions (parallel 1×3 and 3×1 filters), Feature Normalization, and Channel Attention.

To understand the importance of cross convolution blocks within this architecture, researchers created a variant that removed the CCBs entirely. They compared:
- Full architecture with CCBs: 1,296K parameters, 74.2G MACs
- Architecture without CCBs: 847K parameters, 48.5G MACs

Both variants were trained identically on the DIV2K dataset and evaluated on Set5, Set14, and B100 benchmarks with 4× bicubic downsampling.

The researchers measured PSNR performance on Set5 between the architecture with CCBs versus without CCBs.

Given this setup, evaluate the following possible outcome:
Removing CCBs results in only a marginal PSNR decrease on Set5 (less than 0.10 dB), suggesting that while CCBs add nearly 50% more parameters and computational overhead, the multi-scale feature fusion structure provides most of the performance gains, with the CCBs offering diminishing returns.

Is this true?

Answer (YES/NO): NO